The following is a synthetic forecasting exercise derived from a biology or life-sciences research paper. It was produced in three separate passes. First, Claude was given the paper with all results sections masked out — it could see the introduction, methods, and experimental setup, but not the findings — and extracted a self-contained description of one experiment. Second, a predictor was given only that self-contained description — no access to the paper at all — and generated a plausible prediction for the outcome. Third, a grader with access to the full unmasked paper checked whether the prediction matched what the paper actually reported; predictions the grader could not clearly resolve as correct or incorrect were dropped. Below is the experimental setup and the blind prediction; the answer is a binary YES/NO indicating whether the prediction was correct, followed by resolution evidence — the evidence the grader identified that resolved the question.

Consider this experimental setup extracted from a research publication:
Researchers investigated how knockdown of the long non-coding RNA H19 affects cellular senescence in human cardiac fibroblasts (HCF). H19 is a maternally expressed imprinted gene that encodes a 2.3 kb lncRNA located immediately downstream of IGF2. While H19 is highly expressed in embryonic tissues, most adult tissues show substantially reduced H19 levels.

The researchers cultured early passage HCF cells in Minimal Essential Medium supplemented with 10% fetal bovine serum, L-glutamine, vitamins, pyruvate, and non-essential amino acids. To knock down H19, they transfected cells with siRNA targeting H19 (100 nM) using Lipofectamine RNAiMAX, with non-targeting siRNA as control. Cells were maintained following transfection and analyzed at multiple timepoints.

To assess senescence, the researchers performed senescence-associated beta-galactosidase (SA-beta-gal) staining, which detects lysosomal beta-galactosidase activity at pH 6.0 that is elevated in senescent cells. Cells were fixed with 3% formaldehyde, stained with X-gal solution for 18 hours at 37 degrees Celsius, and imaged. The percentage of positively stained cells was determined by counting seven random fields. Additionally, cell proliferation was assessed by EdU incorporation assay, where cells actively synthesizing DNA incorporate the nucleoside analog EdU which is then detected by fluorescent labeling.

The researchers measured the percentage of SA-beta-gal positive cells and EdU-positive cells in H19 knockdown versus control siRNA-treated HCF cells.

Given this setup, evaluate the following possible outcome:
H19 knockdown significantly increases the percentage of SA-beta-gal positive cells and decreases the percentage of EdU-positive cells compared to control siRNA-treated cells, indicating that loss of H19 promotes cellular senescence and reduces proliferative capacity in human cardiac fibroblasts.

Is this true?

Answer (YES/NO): YES